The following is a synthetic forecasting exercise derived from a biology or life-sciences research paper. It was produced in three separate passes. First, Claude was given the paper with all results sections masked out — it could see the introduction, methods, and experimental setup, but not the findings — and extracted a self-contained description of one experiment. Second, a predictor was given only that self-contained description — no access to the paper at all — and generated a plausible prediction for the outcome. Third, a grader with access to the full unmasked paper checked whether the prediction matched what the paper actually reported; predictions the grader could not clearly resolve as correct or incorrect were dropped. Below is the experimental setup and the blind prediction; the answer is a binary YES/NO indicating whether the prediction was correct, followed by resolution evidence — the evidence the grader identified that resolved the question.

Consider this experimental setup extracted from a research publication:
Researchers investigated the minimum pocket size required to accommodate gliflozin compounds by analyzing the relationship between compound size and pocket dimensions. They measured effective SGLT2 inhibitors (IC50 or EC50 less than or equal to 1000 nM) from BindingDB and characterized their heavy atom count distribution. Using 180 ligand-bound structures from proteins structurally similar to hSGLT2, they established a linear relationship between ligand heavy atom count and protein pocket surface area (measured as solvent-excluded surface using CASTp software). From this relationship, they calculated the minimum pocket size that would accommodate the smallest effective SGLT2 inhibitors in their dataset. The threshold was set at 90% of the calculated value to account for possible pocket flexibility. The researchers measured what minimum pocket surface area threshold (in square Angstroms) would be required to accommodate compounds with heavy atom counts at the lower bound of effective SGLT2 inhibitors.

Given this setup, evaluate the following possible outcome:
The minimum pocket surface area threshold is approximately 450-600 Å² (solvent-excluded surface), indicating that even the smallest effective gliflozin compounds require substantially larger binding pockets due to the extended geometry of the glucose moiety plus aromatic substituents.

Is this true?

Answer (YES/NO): YES